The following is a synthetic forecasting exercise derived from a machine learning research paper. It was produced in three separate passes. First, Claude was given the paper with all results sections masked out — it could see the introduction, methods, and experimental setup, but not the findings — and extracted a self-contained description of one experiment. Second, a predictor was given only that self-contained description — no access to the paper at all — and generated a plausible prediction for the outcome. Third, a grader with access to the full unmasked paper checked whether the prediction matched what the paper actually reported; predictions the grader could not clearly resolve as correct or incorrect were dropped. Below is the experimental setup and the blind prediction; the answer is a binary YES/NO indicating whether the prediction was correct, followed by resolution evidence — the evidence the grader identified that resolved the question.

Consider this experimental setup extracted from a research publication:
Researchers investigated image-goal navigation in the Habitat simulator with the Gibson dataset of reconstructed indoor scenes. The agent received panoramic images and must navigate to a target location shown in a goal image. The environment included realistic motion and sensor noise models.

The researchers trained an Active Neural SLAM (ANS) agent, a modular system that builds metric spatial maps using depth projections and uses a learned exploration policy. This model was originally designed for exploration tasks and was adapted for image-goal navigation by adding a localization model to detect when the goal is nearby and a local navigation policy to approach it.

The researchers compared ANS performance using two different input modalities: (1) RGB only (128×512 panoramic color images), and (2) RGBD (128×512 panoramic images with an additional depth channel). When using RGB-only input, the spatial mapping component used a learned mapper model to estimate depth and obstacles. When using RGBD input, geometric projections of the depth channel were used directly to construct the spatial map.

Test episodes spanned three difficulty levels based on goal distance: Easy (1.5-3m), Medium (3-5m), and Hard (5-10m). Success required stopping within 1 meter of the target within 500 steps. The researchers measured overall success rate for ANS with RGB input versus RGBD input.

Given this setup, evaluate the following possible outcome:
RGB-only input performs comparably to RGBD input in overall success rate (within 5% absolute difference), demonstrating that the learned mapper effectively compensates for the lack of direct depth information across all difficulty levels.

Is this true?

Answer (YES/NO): NO